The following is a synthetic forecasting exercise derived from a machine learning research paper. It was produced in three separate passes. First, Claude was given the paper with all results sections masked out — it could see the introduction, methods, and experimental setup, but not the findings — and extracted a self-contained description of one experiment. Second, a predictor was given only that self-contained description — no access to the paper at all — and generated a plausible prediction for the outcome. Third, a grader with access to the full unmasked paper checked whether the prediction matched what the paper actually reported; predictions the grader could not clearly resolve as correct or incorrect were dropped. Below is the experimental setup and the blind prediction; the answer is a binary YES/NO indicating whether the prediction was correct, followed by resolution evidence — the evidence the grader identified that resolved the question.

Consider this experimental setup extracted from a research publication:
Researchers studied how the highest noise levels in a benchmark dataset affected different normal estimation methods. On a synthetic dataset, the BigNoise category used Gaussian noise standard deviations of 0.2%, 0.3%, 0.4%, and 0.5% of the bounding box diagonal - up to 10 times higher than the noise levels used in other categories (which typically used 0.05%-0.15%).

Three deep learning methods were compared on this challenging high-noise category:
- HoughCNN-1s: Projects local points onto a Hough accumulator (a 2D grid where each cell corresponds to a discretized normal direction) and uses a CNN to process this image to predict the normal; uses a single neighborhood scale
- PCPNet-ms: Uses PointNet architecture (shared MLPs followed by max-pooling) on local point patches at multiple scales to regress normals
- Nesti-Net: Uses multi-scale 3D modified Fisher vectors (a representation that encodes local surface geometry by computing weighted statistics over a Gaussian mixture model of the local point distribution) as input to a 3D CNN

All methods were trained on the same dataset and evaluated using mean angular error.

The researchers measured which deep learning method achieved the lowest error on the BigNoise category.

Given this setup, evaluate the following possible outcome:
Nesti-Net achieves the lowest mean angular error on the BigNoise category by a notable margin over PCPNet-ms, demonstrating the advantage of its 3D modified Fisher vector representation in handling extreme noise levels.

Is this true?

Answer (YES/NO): YES